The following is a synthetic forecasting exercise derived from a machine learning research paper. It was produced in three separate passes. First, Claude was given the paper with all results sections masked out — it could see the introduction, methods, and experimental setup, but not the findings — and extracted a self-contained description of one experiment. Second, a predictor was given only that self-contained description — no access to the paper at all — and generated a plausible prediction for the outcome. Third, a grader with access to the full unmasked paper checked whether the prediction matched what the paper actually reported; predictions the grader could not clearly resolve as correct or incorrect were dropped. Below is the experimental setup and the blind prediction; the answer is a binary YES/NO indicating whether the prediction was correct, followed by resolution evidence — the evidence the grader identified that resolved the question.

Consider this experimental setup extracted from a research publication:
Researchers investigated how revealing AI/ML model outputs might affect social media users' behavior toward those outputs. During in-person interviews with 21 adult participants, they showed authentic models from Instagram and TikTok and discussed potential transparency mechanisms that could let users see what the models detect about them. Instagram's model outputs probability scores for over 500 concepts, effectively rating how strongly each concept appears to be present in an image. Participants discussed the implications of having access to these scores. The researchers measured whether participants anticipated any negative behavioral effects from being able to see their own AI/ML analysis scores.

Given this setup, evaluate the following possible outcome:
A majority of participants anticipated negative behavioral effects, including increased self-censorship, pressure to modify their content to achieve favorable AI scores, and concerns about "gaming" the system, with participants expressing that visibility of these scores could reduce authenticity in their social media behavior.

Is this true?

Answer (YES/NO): NO